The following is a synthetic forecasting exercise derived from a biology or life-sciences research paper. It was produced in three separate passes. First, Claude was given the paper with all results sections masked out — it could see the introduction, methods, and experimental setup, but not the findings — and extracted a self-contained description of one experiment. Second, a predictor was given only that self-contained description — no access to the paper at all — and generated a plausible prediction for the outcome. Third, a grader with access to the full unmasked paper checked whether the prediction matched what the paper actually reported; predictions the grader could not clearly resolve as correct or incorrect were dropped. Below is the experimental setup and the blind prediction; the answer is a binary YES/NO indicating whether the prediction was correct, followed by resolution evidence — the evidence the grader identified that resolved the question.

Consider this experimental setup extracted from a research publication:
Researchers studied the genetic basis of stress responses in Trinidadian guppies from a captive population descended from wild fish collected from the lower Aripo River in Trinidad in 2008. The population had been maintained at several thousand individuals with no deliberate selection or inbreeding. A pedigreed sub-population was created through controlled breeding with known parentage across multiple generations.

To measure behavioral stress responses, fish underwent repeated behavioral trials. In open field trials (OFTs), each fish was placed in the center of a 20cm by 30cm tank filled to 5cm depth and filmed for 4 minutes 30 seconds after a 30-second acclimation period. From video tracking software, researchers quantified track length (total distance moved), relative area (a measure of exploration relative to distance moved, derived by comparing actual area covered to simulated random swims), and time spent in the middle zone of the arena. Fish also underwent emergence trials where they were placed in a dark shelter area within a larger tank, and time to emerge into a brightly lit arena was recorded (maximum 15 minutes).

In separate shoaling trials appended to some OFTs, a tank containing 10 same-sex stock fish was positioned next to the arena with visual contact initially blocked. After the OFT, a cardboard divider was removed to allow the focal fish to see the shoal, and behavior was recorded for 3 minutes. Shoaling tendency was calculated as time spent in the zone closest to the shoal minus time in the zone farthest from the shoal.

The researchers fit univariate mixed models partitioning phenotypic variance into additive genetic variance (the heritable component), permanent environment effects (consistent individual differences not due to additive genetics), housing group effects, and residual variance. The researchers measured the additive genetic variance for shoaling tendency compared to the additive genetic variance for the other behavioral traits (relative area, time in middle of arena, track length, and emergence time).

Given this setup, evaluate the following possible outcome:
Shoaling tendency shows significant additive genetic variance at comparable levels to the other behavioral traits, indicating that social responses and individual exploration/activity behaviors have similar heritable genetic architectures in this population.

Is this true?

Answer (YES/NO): NO